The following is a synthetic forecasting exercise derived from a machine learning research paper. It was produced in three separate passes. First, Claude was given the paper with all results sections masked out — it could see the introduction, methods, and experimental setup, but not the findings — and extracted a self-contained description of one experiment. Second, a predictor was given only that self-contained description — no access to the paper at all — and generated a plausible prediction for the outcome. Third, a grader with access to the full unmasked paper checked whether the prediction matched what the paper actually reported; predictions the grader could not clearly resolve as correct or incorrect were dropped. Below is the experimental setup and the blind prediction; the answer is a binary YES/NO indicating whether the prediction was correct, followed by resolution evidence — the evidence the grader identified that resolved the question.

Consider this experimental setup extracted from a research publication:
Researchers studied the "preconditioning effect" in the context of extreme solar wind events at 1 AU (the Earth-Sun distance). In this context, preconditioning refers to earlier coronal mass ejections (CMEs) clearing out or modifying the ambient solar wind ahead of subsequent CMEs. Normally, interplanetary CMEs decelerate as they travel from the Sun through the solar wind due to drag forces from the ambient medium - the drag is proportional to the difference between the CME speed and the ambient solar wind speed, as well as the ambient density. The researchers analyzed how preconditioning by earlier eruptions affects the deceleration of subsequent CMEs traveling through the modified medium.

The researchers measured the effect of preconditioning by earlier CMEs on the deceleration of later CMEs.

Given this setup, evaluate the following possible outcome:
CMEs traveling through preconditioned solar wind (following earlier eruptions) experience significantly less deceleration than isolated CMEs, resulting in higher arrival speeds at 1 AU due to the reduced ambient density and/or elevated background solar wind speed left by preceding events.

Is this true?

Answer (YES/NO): YES